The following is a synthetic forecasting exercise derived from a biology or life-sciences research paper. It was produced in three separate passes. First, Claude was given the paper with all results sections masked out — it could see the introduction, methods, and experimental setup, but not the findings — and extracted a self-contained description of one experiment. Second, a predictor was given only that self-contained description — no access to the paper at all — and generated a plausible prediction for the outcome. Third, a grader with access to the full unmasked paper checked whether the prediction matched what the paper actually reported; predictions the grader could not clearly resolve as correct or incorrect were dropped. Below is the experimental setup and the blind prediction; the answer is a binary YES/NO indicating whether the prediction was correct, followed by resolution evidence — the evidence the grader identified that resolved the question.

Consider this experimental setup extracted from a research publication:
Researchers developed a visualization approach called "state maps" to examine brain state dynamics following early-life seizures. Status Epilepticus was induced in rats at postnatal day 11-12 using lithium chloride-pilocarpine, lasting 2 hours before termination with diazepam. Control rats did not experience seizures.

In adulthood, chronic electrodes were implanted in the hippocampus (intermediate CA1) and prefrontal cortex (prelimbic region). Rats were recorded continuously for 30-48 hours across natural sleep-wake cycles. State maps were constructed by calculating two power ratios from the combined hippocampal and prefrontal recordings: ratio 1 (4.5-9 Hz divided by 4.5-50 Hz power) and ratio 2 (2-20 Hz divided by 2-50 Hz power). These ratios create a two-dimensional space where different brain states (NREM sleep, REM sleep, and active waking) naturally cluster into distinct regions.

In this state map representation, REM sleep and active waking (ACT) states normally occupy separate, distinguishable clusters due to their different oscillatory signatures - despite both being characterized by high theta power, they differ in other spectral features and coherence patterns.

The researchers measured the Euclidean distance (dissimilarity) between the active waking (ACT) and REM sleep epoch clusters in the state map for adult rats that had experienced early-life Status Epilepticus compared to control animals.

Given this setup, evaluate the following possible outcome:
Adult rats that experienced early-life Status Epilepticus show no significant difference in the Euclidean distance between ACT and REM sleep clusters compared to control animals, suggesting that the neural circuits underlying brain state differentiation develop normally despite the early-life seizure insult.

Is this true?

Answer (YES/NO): NO